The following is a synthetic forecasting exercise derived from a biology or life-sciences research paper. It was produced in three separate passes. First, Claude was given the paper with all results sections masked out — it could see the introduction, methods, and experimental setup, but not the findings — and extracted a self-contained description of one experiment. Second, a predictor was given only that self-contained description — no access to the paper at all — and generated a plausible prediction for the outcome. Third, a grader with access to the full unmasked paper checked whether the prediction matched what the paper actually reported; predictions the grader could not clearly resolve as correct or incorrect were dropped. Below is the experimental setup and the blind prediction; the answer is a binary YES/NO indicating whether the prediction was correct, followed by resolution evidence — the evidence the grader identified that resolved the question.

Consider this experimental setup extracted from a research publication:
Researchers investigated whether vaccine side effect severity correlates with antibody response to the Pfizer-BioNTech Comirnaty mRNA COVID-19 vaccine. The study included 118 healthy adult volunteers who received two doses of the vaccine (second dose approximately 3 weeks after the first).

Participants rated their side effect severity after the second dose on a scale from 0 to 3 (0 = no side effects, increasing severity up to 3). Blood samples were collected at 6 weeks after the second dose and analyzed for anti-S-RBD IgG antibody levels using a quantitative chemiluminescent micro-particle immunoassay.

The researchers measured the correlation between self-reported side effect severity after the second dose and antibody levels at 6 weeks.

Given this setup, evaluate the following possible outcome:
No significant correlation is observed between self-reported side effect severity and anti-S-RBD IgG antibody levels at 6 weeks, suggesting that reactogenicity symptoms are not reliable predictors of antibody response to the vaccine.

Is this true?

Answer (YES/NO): NO